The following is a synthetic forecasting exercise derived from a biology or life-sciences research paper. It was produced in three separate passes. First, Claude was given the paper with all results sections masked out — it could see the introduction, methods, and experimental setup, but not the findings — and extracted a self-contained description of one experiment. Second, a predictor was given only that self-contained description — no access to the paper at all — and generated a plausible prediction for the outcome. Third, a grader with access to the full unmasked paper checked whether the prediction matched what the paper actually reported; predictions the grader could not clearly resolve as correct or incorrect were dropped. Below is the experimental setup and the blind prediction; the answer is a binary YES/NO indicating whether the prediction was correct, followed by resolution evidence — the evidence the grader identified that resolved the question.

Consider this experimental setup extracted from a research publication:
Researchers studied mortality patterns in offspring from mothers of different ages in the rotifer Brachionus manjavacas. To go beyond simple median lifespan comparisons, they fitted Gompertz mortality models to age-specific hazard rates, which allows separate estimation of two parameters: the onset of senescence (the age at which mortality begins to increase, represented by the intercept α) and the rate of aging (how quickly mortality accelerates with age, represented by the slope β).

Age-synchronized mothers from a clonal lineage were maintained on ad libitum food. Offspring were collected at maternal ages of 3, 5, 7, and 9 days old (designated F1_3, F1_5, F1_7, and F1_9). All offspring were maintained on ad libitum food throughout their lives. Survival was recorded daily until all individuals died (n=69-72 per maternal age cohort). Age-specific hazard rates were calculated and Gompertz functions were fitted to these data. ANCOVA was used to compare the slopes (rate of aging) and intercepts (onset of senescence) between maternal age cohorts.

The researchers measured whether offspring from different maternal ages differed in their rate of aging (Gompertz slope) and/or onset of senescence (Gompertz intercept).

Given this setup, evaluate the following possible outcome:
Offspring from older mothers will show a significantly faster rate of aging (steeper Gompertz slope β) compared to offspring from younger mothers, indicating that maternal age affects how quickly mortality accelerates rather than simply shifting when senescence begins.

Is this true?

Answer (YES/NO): NO